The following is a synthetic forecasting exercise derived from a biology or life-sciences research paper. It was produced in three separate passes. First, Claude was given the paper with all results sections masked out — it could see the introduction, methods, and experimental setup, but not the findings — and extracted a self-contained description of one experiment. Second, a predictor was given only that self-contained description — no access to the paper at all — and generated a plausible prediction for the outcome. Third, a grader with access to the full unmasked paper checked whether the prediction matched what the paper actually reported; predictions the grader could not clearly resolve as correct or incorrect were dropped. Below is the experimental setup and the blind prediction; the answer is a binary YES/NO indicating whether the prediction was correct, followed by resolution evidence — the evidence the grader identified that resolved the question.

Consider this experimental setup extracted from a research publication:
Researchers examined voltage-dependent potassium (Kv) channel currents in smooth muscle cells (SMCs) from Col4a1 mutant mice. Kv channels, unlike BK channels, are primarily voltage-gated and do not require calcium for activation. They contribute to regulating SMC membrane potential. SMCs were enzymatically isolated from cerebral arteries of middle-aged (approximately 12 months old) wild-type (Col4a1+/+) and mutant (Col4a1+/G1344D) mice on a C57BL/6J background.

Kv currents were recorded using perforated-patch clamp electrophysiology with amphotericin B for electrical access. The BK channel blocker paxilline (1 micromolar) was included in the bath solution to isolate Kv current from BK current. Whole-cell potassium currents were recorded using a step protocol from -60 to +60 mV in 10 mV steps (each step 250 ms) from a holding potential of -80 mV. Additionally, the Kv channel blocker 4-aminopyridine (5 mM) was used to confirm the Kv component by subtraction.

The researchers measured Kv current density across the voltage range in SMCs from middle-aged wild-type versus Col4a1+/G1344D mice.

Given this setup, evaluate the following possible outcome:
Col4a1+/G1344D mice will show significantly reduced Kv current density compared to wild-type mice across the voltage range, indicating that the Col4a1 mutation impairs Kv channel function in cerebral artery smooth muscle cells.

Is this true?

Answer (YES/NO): NO